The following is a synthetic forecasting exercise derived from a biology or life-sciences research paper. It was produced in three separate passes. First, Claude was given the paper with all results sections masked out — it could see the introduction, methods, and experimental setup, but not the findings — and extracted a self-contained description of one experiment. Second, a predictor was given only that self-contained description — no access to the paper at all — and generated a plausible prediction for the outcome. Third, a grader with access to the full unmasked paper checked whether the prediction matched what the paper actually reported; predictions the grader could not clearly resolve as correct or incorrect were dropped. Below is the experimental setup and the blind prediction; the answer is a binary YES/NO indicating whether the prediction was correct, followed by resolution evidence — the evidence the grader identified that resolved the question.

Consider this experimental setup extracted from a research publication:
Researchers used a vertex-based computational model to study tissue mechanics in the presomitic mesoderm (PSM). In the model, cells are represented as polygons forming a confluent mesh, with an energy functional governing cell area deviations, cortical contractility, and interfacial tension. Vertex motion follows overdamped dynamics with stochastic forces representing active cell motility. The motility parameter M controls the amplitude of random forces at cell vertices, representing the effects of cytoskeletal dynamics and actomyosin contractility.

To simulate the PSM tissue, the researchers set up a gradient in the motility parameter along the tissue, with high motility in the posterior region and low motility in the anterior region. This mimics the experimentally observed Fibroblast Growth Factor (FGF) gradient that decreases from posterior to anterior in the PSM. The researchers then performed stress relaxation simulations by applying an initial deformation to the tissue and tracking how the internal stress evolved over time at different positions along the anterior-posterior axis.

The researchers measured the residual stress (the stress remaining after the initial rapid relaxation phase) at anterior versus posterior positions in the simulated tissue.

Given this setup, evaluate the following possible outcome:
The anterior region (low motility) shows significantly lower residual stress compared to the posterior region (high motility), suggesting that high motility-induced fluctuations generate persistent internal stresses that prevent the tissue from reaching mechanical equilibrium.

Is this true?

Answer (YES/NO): NO